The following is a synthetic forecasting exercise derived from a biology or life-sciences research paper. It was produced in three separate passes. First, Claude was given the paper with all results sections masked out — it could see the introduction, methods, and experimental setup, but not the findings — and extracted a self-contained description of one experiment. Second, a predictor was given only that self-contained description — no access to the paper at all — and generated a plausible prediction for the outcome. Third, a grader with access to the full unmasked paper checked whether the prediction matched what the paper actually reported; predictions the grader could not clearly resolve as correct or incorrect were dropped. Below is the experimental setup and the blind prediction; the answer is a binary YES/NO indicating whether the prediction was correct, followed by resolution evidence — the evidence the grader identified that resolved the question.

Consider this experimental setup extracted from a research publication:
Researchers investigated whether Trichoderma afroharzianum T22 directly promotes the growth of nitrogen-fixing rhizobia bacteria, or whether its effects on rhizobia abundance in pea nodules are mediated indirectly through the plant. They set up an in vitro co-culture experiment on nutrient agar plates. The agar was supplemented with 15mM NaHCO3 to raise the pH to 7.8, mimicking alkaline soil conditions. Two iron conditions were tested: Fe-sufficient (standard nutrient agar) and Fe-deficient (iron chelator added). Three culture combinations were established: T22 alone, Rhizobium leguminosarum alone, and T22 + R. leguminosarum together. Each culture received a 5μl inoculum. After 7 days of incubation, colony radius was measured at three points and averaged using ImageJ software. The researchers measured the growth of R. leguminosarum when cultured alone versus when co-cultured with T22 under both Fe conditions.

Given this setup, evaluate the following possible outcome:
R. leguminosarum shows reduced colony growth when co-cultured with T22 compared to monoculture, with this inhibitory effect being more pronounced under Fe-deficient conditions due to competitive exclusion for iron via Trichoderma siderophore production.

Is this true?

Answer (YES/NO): NO